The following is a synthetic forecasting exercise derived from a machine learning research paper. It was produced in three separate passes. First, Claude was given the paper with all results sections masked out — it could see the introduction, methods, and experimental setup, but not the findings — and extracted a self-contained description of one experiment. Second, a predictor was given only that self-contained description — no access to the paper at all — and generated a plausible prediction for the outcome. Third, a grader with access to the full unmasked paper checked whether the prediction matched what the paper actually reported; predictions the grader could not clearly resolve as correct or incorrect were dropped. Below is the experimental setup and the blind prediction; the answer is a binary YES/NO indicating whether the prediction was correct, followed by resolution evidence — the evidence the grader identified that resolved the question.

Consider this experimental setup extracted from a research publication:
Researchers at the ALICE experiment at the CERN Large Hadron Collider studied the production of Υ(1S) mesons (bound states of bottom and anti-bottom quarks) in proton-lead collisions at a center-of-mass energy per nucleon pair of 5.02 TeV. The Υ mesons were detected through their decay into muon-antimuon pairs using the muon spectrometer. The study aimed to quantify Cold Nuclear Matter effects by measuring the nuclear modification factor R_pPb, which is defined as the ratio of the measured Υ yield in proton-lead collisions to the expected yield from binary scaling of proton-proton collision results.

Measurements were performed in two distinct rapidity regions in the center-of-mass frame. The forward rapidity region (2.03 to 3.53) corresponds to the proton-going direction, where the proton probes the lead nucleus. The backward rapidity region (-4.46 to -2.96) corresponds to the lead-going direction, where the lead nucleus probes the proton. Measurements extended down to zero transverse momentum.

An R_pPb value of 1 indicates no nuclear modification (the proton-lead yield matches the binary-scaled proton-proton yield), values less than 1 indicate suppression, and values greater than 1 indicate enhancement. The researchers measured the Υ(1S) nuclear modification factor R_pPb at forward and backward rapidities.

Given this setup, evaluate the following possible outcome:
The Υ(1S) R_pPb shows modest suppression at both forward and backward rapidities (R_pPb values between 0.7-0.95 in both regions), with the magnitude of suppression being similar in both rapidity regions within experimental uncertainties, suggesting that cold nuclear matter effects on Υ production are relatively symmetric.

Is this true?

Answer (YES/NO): NO